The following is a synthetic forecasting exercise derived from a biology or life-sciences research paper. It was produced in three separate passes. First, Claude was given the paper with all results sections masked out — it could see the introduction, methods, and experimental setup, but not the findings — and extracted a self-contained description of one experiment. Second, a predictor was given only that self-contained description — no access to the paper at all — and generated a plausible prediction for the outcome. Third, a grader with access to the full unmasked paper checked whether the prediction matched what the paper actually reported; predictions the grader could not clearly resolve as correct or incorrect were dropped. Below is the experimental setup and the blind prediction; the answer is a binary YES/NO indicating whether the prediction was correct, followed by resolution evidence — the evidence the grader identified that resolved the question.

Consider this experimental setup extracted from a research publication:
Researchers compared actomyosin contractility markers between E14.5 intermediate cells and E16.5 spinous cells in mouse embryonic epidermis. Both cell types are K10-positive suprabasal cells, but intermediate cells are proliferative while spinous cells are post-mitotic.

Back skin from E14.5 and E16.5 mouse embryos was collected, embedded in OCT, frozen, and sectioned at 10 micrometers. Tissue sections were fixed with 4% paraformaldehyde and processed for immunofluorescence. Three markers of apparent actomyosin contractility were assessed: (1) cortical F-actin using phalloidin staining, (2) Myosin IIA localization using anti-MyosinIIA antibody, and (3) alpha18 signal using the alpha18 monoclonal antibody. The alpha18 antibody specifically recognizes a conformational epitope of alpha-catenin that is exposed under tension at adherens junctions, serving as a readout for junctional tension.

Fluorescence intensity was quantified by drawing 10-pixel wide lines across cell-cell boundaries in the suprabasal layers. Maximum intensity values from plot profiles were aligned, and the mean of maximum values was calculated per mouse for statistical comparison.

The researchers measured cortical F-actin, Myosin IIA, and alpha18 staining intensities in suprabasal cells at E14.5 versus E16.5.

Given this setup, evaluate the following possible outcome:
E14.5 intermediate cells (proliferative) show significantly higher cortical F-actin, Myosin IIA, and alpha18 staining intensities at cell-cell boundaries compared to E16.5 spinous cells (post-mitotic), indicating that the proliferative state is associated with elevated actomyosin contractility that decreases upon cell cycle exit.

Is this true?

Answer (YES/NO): YES